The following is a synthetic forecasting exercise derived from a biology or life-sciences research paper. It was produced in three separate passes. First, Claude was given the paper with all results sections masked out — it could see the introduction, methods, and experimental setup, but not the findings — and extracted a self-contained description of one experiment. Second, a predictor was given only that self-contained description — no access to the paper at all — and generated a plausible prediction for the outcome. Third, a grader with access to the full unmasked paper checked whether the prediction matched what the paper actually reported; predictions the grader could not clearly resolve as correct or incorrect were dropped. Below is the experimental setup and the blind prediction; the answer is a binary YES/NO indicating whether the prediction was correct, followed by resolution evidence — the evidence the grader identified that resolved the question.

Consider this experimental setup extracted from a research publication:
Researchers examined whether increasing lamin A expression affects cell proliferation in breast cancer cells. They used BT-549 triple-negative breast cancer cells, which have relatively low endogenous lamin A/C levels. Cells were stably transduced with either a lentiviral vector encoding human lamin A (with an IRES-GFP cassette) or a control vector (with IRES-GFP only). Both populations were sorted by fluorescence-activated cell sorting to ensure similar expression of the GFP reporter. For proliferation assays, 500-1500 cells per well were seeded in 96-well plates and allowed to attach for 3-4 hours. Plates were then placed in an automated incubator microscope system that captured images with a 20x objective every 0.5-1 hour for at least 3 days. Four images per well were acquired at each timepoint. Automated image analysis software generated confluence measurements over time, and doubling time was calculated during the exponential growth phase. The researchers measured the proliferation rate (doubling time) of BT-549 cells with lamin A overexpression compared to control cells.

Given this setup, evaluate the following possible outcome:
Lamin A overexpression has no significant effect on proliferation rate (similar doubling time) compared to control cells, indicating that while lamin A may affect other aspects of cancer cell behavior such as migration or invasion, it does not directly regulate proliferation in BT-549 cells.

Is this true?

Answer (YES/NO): NO